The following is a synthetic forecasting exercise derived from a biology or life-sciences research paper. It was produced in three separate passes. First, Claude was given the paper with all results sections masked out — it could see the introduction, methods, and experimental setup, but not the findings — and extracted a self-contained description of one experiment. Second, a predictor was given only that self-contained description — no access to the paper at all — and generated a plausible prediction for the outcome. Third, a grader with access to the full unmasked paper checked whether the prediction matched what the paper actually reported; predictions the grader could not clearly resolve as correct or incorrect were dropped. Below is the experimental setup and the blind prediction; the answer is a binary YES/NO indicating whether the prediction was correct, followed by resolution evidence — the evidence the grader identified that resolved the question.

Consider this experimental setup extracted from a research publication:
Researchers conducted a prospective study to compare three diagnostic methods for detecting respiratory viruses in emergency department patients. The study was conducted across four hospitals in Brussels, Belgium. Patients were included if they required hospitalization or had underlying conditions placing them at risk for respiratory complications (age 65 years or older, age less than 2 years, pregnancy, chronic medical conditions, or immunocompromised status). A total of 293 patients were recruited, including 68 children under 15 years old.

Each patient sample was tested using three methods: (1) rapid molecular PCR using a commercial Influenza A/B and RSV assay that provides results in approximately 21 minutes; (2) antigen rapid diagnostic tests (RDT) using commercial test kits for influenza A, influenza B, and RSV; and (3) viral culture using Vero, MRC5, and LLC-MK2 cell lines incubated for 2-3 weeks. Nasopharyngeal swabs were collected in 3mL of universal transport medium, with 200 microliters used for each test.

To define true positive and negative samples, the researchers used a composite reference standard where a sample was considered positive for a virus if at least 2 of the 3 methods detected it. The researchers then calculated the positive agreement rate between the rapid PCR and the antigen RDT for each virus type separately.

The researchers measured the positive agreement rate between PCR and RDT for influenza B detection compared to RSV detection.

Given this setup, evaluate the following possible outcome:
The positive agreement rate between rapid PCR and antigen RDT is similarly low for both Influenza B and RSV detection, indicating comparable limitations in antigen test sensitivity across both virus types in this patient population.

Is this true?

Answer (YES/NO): NO